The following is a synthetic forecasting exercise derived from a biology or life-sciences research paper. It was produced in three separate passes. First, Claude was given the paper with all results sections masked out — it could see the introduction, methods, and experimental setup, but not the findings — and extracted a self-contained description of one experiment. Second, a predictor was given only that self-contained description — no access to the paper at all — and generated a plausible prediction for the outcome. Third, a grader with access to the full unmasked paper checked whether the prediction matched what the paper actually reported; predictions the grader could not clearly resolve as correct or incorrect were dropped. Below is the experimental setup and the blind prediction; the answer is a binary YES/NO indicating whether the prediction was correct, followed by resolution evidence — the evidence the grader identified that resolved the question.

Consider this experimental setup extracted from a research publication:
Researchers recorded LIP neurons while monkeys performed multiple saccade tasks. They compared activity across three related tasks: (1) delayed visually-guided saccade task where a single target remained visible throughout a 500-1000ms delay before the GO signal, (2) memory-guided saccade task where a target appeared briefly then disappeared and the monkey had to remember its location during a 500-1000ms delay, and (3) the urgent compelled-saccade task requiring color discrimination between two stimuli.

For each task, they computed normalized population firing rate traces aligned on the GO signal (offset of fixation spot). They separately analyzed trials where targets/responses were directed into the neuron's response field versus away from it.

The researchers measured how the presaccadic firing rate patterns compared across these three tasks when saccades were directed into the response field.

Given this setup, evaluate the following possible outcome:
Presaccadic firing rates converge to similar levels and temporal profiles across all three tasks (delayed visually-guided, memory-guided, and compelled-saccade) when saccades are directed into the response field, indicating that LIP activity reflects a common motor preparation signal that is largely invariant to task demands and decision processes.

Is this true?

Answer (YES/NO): NO